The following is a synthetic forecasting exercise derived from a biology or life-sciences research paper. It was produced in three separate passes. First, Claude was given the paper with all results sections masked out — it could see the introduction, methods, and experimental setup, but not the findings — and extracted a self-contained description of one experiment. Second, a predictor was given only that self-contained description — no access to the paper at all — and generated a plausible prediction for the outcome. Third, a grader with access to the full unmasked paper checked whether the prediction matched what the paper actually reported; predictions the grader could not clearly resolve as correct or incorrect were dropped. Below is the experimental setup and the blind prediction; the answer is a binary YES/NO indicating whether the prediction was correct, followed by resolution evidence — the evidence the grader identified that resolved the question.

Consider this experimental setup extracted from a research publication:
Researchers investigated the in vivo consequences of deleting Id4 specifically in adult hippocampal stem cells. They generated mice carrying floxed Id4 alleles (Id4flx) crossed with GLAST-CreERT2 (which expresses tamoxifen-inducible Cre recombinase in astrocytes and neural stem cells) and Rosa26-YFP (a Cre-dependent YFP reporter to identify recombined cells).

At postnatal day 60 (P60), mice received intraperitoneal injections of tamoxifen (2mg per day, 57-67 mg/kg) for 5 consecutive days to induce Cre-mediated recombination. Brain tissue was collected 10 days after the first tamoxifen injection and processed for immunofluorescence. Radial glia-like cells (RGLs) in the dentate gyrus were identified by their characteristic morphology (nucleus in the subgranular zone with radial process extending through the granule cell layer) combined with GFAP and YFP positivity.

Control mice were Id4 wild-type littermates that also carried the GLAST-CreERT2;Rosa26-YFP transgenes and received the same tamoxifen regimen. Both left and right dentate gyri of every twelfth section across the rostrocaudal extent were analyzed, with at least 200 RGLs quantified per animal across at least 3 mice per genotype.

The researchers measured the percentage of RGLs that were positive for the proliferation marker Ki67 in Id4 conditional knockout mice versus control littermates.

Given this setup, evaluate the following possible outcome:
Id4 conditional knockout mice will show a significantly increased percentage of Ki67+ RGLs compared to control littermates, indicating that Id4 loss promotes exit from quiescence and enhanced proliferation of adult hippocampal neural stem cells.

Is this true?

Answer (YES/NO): YES